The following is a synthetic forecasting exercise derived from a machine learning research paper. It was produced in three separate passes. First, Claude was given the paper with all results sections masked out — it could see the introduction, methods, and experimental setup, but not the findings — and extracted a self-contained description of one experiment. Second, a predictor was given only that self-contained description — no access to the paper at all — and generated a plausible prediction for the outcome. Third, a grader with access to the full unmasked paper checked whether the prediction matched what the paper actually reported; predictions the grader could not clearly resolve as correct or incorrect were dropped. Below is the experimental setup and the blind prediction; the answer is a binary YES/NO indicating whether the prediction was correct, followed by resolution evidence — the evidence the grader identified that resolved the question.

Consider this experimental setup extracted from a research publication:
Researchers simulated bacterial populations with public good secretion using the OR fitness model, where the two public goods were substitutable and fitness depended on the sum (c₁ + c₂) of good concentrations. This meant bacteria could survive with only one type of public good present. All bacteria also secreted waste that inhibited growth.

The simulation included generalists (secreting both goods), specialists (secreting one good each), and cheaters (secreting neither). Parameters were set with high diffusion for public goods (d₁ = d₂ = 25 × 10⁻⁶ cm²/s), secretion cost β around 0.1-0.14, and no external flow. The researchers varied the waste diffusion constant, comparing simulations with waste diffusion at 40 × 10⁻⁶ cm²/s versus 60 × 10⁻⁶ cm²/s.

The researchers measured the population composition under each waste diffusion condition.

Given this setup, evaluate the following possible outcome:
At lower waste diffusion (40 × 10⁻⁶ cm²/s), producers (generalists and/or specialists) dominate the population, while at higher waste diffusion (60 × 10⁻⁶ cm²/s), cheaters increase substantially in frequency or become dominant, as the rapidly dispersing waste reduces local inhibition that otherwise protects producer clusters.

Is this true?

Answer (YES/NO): NO